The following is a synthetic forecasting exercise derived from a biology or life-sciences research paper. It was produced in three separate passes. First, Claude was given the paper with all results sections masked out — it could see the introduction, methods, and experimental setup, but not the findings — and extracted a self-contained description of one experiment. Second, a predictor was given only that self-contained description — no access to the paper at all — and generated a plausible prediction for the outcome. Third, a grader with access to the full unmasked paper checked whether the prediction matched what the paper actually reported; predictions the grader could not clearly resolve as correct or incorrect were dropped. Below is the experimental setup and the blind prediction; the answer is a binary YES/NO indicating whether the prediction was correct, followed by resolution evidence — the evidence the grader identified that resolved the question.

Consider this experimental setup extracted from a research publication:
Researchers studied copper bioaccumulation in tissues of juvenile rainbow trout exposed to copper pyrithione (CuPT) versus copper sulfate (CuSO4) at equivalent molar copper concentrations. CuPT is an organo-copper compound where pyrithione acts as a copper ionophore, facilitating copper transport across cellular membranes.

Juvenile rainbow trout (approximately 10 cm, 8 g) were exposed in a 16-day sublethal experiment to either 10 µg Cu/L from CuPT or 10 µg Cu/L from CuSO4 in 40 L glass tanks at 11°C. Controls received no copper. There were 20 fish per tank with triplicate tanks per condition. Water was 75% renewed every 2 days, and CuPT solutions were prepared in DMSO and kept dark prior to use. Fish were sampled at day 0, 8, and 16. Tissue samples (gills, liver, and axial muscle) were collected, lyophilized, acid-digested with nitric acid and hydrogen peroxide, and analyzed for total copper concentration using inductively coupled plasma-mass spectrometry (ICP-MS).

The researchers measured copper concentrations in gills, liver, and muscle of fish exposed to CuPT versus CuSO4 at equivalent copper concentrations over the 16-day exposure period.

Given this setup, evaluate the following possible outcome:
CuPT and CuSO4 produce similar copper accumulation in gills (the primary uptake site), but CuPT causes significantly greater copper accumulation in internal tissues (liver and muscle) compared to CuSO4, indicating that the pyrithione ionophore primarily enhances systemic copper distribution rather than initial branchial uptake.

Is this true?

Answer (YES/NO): NO